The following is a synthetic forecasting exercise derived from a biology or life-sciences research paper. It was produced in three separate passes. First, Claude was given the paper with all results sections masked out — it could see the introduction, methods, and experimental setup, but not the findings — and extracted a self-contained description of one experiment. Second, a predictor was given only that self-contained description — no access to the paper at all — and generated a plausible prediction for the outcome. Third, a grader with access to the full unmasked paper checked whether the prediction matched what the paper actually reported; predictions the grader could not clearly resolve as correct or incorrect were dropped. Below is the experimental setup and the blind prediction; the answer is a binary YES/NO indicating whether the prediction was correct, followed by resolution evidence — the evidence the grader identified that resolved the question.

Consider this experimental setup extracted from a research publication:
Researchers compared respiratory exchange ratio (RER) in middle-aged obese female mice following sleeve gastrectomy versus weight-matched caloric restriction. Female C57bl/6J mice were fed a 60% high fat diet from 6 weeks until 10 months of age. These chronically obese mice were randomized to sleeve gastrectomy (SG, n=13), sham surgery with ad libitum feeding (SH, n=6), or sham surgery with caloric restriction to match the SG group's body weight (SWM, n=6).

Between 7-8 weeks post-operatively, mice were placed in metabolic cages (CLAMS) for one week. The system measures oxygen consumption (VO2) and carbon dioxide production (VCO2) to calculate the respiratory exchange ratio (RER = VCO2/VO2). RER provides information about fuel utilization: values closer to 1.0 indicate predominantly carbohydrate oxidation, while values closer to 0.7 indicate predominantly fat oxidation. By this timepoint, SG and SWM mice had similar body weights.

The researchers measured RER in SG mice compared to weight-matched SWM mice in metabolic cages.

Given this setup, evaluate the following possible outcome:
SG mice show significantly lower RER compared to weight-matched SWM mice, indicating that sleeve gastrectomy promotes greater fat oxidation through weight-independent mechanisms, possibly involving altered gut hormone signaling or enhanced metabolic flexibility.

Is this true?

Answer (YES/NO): NO